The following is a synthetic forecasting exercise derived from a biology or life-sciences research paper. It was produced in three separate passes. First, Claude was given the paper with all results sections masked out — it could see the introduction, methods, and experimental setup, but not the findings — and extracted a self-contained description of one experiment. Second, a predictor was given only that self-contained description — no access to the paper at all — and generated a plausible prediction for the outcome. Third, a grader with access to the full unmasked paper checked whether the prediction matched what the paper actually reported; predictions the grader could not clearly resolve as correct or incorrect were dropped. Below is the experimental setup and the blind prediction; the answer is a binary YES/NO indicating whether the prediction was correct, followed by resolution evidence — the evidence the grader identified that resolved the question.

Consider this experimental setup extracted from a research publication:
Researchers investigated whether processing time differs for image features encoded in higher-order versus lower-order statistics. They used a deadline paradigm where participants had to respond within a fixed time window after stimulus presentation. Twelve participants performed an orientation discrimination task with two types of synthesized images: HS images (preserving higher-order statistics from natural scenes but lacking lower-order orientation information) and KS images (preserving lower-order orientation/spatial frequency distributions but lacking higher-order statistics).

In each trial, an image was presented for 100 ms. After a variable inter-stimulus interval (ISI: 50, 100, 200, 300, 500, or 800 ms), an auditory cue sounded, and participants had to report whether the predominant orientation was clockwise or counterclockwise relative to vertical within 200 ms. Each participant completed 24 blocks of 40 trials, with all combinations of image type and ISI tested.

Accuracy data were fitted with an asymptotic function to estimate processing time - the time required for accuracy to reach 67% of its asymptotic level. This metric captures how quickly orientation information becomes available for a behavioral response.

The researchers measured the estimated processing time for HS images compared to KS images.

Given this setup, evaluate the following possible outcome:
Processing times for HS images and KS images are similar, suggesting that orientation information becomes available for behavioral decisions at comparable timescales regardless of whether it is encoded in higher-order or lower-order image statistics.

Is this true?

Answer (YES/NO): NO